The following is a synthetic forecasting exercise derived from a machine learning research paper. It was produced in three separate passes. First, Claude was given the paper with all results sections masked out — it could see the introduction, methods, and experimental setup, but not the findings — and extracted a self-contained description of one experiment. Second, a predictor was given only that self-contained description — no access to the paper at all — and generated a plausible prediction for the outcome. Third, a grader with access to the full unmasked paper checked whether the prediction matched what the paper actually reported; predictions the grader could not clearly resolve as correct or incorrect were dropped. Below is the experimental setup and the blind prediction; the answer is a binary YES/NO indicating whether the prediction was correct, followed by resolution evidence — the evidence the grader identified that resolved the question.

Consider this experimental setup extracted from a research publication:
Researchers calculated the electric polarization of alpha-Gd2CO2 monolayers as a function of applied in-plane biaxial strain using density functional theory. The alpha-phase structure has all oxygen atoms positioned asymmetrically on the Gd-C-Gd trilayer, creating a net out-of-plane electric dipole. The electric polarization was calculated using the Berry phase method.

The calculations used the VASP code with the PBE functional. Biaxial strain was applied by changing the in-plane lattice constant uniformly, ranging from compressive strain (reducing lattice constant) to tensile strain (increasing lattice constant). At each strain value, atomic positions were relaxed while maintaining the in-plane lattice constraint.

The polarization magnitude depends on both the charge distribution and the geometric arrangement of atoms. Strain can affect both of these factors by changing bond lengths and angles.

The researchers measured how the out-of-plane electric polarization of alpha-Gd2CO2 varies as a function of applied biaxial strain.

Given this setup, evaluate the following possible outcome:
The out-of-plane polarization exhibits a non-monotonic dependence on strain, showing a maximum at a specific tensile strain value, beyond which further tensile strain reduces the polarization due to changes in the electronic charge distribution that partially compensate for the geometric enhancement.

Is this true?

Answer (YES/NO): NO